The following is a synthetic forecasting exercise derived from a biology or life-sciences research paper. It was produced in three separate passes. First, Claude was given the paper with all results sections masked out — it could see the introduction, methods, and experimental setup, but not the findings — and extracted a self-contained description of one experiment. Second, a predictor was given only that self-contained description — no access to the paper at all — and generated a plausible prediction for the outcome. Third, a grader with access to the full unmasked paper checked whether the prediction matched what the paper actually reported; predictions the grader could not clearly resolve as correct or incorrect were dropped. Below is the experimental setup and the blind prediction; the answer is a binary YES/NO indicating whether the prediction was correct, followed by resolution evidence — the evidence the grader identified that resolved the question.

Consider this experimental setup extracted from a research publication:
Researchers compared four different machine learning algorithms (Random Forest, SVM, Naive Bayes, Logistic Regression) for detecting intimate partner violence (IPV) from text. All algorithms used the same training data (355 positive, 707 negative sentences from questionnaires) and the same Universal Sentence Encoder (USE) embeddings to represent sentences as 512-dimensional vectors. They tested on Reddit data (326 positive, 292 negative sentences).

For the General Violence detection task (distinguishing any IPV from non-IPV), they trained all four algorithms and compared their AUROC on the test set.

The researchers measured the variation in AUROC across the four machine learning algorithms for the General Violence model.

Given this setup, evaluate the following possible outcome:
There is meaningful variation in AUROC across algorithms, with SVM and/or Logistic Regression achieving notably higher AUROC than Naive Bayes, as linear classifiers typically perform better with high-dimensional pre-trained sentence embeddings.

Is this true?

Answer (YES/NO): NO